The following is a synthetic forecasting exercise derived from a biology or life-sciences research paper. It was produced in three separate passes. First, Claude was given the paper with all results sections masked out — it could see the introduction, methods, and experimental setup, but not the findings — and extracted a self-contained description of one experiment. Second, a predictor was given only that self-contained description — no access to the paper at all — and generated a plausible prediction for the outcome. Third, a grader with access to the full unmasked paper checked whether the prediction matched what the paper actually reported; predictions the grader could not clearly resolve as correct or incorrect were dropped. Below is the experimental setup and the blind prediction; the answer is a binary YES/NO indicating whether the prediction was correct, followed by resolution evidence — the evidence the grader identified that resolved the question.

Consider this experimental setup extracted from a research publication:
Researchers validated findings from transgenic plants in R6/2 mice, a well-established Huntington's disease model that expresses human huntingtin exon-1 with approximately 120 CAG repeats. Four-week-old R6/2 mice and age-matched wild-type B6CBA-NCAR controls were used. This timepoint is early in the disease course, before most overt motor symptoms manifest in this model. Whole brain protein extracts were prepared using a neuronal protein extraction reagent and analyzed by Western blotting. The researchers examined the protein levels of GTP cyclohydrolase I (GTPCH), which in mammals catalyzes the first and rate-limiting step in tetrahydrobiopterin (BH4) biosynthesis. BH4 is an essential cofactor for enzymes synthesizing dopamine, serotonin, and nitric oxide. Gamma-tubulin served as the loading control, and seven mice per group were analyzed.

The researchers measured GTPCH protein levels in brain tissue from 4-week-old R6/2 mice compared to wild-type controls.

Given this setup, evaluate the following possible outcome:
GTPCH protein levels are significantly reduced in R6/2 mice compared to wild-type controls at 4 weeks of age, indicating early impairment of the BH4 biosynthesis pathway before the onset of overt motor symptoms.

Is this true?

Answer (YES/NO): YES